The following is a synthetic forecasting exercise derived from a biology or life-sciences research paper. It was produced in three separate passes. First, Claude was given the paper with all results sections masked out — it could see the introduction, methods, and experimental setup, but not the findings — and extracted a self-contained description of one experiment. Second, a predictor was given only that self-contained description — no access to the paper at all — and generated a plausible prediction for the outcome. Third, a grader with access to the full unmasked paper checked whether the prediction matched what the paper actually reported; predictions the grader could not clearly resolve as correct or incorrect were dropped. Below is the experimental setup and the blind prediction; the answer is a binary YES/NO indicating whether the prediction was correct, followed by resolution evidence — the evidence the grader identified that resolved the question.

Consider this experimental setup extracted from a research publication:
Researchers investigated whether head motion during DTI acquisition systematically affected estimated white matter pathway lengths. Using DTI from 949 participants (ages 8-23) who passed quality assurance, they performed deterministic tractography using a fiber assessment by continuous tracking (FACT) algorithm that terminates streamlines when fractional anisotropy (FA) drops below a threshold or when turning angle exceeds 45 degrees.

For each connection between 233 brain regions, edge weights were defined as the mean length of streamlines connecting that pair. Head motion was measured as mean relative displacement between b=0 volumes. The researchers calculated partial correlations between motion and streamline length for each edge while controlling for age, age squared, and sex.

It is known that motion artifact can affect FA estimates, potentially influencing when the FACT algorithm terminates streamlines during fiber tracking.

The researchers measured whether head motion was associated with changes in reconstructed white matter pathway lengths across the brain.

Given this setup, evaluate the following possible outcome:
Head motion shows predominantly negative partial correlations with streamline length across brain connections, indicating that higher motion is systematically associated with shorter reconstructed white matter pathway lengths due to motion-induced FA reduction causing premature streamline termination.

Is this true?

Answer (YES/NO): NO